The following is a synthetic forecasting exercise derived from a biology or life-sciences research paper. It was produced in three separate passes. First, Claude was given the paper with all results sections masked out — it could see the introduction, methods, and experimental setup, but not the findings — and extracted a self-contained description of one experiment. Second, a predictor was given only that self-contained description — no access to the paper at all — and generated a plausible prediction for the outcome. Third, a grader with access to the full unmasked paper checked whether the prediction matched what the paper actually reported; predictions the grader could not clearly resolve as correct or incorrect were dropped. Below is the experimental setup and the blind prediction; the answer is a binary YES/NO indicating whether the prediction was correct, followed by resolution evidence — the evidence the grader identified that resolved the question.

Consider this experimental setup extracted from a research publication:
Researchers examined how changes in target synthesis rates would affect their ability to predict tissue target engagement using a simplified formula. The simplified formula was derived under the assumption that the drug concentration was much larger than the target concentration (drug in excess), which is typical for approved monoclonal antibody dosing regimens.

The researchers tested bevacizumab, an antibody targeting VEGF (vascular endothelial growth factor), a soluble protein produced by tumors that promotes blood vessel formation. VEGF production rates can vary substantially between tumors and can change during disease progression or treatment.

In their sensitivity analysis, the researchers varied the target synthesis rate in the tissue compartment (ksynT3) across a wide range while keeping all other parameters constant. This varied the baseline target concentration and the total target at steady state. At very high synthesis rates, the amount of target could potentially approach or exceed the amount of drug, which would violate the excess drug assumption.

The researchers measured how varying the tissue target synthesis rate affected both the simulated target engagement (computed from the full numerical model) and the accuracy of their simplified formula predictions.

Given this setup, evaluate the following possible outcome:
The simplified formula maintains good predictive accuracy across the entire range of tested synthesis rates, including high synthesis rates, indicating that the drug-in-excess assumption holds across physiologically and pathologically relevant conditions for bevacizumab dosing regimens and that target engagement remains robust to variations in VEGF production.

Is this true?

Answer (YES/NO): NO